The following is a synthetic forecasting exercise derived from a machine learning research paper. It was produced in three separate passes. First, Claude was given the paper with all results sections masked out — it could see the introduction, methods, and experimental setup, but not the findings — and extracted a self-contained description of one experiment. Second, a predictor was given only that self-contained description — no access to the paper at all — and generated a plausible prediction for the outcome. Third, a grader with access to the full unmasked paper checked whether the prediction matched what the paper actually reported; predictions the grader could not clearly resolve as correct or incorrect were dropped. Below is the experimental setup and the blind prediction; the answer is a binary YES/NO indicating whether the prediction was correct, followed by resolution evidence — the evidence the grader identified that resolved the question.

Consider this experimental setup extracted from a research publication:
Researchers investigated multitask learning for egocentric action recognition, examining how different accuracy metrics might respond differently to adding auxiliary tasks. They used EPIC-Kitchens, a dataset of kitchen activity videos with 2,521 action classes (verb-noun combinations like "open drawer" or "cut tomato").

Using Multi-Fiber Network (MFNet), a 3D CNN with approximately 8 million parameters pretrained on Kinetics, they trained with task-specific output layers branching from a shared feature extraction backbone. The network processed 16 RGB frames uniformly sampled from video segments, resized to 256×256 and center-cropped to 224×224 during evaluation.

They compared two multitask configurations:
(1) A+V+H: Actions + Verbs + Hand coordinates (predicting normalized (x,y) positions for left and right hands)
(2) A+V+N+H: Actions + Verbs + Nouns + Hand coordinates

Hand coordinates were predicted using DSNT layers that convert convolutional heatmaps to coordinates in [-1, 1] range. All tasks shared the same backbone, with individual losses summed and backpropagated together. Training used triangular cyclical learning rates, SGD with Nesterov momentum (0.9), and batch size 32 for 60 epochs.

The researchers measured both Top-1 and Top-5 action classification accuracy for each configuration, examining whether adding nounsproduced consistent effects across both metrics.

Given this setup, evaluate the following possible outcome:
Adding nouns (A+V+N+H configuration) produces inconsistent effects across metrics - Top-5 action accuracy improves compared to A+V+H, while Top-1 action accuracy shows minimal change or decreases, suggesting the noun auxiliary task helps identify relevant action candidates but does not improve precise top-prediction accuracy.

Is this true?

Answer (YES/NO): NO